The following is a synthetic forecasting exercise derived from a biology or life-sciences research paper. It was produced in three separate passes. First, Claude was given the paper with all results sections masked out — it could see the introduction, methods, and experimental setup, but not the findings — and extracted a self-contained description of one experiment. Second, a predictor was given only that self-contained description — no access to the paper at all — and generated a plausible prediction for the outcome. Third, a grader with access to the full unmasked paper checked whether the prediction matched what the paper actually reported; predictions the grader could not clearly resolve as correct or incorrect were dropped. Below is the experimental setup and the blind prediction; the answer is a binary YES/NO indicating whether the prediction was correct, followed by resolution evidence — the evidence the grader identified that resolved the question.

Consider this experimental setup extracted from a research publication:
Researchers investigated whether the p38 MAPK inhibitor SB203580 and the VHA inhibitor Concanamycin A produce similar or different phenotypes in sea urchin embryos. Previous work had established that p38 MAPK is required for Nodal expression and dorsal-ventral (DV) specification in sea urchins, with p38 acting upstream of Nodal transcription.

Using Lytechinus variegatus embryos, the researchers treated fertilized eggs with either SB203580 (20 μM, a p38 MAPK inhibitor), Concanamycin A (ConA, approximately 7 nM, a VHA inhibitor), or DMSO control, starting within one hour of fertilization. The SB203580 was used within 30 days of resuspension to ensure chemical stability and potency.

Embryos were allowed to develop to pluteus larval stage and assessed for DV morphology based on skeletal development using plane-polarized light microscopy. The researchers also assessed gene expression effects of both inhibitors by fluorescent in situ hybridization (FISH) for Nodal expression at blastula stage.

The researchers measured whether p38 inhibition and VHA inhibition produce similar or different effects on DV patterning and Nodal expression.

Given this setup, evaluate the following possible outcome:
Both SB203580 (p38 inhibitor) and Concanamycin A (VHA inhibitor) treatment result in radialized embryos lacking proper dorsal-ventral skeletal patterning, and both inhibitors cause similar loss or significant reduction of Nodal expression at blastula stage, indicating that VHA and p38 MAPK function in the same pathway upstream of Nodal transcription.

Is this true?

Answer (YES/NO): NO